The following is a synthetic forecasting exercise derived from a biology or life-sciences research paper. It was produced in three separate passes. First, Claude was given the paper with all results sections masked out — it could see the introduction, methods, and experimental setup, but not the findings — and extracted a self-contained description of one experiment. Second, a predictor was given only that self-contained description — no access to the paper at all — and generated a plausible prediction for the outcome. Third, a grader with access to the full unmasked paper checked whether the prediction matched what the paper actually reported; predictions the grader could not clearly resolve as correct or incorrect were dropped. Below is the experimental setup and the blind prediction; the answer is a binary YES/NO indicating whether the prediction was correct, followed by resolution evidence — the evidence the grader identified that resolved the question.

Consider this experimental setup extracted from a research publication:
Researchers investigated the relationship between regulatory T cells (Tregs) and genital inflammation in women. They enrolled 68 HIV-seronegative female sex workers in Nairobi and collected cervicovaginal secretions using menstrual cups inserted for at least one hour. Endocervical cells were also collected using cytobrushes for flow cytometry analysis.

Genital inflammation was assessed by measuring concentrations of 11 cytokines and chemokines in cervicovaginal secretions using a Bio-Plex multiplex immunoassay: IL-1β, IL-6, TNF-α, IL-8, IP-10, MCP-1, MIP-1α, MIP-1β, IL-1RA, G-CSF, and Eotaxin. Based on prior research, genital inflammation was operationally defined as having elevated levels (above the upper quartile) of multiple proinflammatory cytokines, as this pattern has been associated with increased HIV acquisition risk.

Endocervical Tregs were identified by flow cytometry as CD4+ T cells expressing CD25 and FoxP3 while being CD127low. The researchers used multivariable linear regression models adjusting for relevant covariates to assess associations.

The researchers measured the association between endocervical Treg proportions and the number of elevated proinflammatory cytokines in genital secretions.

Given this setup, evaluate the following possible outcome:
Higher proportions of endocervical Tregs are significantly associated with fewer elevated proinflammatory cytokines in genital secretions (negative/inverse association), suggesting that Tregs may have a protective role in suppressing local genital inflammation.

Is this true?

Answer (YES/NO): YES